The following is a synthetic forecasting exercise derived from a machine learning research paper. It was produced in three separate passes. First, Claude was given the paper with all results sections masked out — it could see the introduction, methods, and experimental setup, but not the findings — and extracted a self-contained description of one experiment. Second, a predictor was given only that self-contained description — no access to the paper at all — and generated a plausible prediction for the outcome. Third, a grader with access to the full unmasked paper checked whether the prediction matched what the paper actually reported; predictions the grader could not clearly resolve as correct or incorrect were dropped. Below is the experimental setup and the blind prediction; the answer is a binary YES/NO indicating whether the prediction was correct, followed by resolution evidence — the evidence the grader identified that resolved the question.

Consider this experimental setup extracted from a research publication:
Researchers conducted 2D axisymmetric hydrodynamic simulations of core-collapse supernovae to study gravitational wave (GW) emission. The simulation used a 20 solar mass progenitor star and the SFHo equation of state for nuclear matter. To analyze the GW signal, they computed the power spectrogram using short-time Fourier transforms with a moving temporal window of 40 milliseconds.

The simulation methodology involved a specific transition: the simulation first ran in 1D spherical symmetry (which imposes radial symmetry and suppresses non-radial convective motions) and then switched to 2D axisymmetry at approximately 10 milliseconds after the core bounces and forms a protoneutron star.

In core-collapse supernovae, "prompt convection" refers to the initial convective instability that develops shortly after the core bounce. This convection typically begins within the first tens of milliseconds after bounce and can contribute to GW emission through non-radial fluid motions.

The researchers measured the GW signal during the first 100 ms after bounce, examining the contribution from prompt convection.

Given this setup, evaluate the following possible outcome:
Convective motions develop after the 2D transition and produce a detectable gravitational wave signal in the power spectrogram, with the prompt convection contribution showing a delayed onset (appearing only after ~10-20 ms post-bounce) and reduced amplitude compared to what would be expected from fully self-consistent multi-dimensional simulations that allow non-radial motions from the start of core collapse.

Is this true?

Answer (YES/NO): NO